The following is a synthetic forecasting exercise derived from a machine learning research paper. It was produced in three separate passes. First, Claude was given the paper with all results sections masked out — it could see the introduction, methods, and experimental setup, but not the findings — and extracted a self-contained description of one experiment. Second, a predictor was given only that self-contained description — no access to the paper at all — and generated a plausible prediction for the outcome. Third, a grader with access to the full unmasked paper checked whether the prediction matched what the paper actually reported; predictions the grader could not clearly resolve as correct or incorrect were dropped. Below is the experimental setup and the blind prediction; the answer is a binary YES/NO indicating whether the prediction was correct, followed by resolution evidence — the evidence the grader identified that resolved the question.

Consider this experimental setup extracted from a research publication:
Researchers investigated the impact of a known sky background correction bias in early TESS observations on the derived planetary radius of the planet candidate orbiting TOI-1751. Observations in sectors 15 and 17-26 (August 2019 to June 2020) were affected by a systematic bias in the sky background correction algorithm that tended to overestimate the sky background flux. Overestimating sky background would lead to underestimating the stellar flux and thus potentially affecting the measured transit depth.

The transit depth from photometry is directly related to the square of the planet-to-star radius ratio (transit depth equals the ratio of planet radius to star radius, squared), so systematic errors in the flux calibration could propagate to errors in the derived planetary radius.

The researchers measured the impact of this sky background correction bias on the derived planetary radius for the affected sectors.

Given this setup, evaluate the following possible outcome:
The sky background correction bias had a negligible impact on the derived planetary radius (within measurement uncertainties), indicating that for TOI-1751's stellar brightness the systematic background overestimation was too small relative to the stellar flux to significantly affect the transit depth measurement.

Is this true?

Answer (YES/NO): YES